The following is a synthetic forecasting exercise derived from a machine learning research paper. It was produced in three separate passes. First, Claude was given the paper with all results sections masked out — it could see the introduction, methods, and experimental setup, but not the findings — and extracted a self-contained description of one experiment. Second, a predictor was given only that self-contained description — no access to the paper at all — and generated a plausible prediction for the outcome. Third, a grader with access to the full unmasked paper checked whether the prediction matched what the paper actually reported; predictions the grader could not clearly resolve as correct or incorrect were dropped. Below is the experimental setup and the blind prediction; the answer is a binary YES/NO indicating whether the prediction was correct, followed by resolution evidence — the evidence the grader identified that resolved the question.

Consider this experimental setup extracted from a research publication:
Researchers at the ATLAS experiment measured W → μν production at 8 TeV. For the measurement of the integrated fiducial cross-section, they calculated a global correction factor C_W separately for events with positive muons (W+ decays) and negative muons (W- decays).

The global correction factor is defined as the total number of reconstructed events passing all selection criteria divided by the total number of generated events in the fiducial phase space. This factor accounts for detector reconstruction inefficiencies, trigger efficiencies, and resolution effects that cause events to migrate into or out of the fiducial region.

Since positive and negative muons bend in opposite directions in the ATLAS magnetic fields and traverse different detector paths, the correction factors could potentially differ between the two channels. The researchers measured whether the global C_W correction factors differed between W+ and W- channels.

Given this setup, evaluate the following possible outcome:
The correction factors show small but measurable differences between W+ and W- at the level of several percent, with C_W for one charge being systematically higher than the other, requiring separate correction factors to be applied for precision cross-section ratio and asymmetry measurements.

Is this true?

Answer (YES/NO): NO